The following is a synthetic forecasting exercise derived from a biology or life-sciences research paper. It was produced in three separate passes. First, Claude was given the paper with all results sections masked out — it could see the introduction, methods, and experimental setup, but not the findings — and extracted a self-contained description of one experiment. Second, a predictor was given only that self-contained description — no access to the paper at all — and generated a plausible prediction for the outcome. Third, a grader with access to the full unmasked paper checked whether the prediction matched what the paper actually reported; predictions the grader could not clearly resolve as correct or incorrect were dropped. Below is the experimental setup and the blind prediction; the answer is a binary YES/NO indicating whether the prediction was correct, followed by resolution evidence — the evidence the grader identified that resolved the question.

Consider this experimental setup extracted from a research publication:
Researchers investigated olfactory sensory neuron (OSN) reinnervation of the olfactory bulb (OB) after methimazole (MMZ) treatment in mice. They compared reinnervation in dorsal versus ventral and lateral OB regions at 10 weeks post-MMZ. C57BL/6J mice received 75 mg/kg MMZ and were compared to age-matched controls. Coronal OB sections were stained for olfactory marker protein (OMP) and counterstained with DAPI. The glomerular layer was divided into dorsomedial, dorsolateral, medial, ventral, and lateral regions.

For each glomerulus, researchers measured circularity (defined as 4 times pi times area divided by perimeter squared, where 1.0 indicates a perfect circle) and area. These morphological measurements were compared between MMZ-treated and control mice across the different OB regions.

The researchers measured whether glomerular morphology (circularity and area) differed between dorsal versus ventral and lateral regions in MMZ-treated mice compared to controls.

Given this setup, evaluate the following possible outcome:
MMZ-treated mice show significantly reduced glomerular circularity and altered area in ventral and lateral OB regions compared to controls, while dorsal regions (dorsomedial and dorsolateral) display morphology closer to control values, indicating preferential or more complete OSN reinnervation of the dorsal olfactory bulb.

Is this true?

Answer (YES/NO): NO